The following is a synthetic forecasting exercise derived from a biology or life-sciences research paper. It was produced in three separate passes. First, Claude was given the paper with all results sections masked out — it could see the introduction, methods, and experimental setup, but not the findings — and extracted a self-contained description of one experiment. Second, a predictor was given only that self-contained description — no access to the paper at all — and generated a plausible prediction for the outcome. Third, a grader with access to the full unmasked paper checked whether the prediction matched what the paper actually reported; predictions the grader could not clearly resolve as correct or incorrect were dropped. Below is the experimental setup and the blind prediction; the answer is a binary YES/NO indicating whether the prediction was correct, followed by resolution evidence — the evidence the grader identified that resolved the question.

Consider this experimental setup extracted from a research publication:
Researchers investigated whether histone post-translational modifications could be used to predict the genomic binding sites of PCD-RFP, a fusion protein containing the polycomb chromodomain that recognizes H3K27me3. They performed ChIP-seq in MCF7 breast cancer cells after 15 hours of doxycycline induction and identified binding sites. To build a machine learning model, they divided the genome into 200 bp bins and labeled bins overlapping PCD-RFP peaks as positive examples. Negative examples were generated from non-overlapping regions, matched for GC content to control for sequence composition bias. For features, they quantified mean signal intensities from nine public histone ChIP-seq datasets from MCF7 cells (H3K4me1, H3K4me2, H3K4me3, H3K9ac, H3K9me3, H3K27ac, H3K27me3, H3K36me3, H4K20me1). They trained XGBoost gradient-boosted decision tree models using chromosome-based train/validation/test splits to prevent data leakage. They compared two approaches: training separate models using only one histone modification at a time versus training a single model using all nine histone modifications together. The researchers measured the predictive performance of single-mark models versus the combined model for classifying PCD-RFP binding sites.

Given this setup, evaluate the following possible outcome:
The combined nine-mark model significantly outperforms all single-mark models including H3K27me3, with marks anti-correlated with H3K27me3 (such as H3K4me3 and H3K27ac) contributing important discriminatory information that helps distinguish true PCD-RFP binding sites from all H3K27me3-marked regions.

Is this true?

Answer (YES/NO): YES